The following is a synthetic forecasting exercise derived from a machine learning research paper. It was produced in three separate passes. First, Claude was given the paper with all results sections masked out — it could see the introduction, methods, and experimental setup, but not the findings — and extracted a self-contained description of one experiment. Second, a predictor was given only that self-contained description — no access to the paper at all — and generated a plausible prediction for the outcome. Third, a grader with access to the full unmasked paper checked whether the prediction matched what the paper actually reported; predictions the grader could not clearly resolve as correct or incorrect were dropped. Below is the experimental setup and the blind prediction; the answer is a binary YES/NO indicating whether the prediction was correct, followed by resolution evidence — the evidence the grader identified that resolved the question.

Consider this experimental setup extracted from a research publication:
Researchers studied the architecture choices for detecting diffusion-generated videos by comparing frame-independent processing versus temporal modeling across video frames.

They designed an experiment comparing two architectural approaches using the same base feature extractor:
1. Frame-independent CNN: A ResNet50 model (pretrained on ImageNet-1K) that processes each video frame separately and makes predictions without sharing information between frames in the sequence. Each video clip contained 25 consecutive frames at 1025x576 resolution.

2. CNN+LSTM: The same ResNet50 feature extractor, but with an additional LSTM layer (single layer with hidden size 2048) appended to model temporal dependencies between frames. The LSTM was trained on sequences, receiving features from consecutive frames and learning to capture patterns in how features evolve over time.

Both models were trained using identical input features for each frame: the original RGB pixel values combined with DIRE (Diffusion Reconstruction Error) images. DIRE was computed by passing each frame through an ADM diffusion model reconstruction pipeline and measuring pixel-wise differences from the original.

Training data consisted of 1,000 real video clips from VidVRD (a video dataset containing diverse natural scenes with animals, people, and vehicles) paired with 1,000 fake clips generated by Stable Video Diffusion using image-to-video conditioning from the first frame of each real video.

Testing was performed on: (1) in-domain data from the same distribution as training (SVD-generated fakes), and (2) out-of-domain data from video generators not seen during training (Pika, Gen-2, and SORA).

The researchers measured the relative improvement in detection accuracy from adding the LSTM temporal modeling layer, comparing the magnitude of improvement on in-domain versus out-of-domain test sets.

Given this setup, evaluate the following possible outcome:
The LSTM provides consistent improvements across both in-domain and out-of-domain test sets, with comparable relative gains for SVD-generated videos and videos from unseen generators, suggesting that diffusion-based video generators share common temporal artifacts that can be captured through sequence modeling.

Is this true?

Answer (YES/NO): NO